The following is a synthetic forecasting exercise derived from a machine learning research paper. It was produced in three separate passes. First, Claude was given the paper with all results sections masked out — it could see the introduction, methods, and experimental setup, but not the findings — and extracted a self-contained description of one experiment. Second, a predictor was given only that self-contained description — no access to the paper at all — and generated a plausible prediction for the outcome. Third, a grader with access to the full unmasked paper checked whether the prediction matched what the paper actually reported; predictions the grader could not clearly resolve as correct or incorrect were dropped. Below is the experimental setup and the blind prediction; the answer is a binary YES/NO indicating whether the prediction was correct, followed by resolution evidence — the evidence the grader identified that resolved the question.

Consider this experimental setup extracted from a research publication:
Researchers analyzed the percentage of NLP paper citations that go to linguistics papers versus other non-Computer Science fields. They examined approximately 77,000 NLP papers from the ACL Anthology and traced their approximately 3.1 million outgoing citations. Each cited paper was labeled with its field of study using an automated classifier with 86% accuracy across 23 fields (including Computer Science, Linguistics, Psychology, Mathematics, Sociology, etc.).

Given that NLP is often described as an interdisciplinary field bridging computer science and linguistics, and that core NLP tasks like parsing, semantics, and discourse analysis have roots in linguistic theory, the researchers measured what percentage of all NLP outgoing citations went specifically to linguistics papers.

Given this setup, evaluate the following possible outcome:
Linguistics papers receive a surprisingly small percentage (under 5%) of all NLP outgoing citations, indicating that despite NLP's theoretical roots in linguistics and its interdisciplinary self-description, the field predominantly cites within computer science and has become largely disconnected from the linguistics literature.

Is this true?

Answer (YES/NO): NO